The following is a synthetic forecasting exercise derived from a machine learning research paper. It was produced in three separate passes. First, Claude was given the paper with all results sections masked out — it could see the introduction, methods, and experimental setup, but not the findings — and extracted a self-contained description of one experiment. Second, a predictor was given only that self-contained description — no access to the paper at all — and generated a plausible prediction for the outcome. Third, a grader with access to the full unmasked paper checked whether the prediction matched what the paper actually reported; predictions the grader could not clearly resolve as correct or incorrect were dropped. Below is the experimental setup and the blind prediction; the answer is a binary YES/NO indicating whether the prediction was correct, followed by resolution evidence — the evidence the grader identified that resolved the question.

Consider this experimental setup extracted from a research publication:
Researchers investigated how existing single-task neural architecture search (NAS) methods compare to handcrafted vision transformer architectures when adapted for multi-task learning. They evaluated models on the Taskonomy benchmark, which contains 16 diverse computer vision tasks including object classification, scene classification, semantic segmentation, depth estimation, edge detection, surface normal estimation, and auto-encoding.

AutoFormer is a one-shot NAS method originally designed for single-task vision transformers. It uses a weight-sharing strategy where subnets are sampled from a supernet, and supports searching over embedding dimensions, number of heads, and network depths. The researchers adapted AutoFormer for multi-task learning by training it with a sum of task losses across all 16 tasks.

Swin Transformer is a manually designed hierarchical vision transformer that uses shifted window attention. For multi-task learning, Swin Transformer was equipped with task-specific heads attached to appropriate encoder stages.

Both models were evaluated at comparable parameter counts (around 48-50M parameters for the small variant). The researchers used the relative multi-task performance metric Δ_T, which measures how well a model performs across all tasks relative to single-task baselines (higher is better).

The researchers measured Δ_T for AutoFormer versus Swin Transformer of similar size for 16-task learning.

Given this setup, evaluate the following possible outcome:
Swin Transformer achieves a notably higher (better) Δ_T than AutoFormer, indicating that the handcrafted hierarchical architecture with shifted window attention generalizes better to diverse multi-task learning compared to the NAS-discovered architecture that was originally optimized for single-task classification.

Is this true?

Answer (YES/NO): YES